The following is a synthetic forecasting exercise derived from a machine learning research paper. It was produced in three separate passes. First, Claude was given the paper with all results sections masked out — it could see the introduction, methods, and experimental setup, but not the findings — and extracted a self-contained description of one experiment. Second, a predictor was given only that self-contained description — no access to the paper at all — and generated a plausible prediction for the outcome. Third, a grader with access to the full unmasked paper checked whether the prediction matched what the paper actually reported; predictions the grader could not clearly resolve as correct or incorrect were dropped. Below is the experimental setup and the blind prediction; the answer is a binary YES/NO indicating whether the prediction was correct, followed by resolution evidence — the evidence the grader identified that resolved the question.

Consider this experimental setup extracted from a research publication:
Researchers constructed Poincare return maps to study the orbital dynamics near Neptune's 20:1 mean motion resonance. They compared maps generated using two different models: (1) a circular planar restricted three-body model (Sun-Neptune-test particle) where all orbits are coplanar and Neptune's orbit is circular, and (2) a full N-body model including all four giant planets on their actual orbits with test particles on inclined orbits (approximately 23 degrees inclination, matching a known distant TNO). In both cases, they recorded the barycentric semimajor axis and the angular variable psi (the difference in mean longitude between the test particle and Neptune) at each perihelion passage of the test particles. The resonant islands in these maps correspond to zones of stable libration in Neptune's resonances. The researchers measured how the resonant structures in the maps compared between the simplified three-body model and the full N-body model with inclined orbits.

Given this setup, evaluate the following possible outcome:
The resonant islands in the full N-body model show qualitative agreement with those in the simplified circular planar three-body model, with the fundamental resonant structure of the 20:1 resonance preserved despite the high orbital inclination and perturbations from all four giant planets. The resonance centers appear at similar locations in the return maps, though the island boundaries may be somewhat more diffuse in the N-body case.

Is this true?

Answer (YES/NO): YES